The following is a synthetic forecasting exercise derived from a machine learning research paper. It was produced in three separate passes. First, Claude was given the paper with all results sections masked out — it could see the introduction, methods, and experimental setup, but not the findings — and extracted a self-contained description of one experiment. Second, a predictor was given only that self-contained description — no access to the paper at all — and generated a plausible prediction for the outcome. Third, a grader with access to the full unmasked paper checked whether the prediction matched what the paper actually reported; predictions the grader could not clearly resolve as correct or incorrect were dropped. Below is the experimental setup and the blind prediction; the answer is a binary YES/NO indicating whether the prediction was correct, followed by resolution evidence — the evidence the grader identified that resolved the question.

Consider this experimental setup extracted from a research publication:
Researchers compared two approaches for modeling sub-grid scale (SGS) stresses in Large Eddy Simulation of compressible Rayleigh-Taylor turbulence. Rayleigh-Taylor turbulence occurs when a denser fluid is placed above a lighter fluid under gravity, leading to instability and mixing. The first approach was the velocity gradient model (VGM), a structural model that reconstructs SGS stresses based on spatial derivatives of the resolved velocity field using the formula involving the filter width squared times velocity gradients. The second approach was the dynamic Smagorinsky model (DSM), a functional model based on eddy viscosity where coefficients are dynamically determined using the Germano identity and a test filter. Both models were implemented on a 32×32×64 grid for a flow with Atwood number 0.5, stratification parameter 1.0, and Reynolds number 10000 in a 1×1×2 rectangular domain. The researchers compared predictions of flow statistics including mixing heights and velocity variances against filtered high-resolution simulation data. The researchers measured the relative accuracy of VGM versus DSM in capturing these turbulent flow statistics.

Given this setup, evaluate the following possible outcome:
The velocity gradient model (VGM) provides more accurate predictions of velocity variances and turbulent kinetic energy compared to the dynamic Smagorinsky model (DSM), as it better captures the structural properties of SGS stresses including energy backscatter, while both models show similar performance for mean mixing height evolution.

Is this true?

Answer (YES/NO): NO